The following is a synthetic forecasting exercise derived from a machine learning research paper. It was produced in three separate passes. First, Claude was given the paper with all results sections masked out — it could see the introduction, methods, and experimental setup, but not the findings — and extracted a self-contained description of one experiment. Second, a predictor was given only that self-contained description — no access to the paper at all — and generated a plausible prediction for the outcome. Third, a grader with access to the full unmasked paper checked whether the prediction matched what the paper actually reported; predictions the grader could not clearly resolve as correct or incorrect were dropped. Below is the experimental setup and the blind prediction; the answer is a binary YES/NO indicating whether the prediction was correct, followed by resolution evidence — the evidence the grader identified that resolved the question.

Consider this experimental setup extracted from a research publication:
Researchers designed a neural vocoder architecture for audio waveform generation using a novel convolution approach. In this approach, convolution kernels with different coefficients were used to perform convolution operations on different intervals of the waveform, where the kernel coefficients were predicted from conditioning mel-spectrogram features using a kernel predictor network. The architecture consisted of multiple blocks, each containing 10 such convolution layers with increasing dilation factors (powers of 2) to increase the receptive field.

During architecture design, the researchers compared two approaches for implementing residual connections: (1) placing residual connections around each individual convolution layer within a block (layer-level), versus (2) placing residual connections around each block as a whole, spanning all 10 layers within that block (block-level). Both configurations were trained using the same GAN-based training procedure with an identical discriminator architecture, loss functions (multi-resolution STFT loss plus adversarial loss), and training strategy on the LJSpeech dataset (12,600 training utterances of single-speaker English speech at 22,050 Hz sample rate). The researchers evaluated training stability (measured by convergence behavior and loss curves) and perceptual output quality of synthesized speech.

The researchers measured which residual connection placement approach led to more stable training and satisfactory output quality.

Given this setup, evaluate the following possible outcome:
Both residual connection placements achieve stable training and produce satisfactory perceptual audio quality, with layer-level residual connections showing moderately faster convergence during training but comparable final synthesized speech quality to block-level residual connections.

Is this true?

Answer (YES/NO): NO